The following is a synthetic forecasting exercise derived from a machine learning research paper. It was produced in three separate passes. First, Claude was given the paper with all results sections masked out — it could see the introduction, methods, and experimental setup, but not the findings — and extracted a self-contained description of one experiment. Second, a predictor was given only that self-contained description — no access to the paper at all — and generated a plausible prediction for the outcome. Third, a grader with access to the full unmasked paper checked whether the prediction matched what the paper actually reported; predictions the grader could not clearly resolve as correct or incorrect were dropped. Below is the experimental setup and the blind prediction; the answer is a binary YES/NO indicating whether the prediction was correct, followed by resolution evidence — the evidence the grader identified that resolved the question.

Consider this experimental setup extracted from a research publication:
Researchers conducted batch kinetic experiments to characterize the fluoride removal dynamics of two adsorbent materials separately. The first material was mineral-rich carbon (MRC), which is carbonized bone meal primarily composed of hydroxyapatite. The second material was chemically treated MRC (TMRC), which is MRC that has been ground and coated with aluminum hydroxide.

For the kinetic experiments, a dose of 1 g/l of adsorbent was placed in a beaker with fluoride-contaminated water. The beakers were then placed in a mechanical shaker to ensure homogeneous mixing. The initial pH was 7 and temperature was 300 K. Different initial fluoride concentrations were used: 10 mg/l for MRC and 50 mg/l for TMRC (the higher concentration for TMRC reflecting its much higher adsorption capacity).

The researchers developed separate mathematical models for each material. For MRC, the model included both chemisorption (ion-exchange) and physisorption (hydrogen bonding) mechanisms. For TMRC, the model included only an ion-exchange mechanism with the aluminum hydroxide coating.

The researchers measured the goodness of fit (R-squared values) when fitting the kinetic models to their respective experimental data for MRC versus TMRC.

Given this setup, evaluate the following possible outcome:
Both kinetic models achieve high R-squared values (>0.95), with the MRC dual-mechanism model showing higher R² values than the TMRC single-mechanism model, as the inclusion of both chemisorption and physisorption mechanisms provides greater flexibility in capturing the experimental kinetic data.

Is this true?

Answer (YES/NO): NO